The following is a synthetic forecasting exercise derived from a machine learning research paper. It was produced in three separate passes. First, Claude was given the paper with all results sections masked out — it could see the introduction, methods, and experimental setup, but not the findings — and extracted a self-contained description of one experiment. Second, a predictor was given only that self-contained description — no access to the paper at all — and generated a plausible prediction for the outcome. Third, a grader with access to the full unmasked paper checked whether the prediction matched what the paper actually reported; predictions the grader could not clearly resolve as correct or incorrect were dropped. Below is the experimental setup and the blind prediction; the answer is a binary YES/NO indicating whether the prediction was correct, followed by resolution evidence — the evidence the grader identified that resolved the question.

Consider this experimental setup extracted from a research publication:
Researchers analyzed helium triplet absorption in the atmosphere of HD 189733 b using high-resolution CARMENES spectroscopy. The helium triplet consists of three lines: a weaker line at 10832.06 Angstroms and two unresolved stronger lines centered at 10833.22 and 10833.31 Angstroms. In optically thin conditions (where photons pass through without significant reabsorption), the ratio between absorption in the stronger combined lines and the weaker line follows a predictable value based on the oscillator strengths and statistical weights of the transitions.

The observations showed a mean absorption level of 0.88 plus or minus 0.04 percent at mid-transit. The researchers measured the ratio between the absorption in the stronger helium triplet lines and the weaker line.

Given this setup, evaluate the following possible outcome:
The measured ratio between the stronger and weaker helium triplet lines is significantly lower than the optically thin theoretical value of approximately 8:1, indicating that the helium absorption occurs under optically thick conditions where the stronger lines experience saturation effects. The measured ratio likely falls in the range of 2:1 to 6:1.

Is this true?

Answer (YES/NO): YES